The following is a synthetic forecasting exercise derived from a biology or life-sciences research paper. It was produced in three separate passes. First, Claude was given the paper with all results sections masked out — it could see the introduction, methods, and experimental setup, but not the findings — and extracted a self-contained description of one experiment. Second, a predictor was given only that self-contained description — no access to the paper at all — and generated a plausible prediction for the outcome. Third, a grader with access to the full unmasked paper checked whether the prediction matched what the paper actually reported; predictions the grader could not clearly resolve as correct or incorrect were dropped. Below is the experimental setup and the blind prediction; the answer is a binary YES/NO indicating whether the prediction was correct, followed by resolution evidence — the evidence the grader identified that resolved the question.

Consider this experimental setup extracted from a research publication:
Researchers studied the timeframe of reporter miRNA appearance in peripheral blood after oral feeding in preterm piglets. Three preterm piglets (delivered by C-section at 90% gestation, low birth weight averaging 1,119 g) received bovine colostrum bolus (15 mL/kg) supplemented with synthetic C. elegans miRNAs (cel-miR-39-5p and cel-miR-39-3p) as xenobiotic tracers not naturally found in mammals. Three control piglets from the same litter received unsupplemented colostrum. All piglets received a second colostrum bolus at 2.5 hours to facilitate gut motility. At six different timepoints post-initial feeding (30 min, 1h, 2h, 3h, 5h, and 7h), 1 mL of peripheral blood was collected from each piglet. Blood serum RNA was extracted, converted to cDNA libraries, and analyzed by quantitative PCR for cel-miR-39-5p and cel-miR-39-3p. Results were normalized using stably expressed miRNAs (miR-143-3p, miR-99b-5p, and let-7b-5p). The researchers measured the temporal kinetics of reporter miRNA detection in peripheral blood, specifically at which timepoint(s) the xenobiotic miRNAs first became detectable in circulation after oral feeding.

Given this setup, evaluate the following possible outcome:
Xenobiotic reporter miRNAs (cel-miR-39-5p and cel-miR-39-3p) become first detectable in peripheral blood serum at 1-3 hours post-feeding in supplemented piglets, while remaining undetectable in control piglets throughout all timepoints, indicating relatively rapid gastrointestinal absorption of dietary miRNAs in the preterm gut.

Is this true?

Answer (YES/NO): NO